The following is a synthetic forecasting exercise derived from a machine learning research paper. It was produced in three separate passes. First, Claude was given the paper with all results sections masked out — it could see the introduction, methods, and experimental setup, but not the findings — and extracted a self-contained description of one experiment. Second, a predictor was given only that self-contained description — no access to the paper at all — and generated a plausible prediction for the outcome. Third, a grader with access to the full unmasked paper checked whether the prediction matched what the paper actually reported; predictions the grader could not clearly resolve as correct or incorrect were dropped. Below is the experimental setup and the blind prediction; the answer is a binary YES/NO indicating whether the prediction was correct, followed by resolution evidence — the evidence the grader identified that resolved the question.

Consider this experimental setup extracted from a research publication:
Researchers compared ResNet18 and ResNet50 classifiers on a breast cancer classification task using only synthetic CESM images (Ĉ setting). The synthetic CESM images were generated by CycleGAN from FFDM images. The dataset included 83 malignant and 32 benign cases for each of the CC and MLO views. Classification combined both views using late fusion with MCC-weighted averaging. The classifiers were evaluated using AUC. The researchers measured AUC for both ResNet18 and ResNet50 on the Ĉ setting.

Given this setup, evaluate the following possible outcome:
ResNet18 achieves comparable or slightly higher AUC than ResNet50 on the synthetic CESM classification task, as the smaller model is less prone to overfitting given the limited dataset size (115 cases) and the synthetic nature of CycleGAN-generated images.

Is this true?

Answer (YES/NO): YES